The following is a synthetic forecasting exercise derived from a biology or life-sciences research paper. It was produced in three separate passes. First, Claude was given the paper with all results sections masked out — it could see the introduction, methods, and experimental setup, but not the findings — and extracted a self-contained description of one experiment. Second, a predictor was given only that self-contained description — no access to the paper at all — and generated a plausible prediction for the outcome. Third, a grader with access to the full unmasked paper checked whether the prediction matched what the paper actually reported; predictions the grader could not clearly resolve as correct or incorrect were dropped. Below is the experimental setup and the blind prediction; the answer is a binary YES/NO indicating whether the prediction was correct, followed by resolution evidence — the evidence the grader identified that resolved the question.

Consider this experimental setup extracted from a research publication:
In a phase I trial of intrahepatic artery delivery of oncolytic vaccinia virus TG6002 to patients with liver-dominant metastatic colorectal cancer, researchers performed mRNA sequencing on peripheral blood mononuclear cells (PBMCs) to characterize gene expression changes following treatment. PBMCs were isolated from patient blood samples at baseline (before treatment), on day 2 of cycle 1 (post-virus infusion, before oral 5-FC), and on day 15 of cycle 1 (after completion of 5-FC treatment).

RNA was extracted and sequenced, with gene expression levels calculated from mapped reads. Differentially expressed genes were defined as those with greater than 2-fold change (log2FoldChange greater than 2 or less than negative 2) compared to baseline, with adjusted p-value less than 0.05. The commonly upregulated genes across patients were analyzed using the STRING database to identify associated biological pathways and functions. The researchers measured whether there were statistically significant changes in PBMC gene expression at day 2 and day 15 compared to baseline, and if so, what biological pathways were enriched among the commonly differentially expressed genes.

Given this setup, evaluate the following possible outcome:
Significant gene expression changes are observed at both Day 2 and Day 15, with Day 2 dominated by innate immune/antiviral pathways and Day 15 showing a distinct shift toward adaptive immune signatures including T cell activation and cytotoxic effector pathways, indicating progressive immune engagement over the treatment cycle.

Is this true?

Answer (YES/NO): NO